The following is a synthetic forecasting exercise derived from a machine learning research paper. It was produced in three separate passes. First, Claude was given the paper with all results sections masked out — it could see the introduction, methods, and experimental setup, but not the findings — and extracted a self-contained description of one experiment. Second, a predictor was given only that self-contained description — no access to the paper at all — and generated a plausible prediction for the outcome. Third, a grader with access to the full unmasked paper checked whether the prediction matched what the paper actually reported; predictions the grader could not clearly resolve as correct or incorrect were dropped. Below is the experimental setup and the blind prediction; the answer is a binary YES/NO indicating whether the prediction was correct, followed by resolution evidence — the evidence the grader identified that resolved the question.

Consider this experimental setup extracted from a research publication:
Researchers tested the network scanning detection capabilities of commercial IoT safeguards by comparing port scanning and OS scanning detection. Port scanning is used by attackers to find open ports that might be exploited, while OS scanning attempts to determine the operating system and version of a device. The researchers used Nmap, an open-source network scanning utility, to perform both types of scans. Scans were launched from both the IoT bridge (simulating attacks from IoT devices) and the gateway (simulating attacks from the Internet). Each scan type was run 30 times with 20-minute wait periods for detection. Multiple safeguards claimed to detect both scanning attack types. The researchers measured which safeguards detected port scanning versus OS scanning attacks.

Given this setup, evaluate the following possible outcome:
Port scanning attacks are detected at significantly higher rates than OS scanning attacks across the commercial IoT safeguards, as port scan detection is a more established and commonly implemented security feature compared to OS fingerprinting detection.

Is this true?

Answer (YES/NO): YES